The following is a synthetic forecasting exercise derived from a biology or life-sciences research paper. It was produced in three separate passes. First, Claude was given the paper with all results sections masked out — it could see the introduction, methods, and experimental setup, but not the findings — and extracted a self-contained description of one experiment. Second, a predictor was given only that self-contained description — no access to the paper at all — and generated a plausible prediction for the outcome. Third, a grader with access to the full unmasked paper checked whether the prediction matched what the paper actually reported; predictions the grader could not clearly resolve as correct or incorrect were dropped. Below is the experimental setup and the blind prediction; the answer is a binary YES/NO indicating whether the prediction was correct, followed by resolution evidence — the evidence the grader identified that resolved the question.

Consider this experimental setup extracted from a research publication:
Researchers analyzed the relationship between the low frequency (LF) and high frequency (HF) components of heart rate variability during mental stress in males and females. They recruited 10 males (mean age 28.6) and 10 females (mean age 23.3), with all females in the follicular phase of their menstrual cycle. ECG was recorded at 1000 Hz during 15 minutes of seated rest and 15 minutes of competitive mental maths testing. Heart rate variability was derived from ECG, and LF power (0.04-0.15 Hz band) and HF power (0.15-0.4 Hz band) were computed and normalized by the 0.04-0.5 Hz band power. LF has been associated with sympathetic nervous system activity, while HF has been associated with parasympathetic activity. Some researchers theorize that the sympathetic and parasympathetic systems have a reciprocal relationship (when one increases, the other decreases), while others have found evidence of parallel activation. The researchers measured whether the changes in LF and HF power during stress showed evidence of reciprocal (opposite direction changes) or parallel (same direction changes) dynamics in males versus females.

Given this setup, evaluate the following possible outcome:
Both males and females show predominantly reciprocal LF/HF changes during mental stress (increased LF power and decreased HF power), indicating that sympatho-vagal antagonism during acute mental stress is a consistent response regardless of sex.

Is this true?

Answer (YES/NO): NO